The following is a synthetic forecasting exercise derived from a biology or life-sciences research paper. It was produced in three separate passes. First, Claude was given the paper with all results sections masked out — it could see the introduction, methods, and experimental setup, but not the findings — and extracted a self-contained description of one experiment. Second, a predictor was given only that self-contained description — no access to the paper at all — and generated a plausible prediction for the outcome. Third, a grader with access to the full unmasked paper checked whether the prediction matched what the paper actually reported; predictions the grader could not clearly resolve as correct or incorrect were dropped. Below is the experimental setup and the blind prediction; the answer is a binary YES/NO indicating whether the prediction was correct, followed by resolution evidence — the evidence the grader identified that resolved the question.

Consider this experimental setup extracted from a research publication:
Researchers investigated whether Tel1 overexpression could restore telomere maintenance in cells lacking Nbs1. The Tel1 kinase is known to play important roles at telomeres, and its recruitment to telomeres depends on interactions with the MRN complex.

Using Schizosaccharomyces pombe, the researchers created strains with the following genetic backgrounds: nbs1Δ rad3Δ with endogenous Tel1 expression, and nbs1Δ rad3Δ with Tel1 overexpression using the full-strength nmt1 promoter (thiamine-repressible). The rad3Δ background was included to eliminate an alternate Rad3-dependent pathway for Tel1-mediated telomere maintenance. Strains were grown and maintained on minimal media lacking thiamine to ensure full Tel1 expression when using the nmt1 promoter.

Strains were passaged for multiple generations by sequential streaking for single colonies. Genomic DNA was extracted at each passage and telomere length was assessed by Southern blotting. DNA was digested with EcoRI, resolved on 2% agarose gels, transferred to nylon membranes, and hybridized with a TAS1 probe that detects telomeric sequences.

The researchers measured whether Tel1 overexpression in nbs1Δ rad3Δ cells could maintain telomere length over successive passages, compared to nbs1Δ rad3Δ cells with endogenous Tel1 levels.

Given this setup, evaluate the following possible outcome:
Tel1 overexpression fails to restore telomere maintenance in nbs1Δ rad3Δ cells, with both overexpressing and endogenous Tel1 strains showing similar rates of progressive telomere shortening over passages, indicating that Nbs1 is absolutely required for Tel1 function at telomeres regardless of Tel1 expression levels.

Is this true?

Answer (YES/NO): NO